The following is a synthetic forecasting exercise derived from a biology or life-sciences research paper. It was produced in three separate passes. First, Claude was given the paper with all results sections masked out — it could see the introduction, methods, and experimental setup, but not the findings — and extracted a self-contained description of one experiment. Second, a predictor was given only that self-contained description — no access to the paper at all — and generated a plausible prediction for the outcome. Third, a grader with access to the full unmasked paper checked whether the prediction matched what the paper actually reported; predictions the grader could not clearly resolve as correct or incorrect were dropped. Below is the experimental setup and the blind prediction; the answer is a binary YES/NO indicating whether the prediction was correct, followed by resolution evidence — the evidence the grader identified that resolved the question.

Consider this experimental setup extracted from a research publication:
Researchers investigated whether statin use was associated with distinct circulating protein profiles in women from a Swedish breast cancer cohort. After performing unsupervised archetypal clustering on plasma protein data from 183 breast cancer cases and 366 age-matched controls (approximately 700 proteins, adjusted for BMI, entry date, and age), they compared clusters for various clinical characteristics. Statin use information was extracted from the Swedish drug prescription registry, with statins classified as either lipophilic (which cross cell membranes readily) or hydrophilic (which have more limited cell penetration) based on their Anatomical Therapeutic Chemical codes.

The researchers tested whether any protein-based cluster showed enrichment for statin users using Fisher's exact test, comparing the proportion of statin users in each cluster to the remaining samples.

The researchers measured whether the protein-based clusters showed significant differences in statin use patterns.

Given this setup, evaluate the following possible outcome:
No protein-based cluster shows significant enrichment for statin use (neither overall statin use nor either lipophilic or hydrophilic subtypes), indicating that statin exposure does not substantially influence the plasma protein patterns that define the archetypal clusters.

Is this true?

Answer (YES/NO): YES